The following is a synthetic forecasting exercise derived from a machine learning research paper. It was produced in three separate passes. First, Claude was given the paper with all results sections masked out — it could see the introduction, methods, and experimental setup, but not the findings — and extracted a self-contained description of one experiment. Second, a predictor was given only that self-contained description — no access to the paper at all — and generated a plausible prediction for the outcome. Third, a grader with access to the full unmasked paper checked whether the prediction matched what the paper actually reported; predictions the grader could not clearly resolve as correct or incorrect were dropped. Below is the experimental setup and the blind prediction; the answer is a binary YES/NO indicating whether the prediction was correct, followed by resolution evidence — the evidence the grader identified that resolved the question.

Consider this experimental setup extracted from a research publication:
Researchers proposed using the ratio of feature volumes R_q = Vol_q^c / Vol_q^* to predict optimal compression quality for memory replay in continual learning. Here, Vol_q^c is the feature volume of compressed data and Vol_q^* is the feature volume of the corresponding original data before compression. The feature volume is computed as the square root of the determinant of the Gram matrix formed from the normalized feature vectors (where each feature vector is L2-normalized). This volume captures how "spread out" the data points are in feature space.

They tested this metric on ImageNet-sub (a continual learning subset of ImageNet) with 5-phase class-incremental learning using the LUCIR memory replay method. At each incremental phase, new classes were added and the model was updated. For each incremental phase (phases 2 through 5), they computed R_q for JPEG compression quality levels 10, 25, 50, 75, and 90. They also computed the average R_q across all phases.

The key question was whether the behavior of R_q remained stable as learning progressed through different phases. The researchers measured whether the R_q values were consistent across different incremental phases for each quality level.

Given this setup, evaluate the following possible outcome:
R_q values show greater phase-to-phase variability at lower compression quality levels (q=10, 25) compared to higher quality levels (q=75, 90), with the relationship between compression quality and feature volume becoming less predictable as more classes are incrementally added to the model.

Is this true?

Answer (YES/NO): NO